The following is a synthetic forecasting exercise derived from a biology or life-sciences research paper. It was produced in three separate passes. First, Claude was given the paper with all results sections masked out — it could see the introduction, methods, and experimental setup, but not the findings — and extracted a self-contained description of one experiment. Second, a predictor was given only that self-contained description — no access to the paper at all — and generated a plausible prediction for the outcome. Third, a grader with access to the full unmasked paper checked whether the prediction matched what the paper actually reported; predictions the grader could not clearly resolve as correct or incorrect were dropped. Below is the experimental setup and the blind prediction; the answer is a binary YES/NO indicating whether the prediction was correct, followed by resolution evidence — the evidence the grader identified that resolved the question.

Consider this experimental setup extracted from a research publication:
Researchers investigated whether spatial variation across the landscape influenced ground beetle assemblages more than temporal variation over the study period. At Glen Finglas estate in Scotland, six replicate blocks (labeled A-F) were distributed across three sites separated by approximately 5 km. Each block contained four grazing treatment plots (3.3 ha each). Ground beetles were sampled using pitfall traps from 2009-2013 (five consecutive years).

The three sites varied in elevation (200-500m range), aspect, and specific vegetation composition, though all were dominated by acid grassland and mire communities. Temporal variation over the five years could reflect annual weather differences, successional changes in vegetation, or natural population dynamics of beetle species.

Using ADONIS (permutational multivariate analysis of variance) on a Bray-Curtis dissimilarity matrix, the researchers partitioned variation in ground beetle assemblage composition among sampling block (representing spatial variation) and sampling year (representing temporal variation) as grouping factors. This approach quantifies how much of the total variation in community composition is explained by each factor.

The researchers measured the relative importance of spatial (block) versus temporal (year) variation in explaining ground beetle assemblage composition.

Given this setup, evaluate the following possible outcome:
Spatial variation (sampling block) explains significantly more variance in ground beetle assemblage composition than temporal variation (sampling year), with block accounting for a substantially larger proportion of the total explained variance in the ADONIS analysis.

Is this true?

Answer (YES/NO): YES